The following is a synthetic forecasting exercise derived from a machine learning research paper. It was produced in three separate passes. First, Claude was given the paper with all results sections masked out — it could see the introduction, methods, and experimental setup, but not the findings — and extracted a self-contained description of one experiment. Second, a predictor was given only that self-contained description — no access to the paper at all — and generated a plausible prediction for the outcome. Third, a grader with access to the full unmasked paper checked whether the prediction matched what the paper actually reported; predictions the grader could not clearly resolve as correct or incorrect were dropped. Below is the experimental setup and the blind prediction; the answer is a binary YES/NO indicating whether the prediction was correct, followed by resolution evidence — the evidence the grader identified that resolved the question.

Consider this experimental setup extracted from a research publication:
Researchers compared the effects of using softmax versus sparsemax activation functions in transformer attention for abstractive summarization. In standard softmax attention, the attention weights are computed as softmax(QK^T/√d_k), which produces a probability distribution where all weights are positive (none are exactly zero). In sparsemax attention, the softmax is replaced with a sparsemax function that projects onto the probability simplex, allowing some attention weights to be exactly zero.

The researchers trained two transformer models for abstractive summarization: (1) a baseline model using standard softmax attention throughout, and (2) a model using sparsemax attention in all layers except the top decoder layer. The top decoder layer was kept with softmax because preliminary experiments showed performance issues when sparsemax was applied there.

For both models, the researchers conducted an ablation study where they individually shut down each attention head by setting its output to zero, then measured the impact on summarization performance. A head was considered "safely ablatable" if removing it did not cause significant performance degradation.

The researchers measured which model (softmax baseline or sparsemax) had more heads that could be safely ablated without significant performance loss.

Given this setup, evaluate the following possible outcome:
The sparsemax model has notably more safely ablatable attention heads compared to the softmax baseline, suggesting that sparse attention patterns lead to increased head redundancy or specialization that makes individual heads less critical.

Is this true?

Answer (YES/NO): NO